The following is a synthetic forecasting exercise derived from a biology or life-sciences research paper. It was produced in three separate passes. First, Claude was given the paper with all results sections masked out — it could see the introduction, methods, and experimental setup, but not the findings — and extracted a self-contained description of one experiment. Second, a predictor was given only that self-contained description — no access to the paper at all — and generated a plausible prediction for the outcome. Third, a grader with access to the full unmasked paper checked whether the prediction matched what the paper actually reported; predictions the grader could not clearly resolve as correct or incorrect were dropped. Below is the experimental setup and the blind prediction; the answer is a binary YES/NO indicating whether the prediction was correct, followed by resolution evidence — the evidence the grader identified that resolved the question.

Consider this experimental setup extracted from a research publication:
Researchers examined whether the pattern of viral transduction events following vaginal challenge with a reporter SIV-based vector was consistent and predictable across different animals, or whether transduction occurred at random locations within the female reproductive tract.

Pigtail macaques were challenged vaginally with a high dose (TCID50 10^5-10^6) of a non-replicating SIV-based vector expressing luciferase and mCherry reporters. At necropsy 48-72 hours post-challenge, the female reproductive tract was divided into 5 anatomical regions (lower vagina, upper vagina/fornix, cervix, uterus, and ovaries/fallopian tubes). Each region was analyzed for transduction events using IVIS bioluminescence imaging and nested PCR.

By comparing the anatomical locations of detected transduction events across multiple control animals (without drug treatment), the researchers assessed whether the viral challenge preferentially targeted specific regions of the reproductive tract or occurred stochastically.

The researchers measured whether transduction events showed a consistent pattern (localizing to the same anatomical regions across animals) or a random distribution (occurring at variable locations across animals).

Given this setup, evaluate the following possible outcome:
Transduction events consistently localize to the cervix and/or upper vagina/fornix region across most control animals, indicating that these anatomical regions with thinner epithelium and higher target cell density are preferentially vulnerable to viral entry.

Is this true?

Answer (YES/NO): NO